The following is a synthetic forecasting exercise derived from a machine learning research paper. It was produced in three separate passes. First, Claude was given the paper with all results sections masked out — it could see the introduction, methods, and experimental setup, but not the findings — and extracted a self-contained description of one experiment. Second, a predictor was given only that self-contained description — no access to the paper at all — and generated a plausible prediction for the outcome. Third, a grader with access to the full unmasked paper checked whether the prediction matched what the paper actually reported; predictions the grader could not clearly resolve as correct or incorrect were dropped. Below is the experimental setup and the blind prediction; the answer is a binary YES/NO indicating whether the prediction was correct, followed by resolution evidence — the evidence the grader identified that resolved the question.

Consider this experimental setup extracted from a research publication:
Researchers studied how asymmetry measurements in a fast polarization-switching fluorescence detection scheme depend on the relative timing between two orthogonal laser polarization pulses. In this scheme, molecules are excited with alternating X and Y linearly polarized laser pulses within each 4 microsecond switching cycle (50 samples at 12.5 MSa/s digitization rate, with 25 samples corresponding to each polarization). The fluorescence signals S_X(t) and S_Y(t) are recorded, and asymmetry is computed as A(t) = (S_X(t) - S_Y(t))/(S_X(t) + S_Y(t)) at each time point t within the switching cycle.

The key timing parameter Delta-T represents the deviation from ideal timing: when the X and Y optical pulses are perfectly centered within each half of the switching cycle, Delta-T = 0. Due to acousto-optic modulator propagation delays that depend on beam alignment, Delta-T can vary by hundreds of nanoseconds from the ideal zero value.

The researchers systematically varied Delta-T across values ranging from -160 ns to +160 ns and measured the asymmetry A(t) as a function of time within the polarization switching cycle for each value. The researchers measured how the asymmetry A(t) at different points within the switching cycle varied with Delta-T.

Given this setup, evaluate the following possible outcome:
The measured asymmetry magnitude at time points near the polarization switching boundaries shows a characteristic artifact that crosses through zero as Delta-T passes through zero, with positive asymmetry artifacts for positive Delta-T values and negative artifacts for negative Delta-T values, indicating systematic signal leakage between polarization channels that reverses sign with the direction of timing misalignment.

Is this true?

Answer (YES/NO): NO